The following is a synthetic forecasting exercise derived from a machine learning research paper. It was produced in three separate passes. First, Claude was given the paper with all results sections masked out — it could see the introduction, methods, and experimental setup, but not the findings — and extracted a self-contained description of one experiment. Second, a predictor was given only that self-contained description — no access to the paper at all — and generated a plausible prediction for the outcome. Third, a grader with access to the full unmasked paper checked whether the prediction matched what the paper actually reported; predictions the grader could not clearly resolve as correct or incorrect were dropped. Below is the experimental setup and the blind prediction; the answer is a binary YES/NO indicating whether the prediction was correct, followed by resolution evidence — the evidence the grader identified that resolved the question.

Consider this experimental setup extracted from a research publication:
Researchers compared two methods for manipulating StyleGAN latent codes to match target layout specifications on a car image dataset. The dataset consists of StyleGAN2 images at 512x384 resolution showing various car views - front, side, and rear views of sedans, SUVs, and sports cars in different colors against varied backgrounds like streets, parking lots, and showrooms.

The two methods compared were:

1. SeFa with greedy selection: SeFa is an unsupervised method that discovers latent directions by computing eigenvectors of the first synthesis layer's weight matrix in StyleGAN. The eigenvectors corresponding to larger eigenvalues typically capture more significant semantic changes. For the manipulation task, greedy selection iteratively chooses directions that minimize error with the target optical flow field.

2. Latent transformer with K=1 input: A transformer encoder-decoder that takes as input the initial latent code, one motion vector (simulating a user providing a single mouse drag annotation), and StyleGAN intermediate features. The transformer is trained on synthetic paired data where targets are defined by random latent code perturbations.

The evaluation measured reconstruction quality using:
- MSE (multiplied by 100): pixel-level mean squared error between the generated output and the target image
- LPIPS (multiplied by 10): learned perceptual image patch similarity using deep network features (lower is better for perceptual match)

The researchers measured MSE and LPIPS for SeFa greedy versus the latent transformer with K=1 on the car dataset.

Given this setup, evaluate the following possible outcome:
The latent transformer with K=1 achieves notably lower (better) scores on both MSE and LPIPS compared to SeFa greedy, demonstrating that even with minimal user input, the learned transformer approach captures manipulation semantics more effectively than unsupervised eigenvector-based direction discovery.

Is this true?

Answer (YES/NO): NO